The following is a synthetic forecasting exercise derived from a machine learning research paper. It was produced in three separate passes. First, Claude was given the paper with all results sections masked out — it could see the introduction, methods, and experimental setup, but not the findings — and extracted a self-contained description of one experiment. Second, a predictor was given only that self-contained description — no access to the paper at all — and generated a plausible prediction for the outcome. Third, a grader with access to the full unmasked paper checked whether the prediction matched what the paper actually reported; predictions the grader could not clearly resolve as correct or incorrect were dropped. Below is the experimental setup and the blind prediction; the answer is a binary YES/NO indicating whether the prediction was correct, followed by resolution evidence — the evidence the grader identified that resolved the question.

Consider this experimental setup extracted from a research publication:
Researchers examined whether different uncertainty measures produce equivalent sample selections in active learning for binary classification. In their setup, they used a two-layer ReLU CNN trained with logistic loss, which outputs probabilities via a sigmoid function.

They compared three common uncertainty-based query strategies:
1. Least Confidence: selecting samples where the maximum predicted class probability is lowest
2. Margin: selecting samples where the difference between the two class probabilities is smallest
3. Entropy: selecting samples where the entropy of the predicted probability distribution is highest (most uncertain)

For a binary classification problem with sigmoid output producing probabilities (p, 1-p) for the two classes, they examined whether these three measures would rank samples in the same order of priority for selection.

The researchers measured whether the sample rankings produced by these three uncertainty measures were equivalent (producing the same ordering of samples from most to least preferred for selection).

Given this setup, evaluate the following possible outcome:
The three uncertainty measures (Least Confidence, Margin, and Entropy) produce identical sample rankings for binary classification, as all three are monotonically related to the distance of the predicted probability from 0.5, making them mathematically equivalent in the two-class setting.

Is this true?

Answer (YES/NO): YES